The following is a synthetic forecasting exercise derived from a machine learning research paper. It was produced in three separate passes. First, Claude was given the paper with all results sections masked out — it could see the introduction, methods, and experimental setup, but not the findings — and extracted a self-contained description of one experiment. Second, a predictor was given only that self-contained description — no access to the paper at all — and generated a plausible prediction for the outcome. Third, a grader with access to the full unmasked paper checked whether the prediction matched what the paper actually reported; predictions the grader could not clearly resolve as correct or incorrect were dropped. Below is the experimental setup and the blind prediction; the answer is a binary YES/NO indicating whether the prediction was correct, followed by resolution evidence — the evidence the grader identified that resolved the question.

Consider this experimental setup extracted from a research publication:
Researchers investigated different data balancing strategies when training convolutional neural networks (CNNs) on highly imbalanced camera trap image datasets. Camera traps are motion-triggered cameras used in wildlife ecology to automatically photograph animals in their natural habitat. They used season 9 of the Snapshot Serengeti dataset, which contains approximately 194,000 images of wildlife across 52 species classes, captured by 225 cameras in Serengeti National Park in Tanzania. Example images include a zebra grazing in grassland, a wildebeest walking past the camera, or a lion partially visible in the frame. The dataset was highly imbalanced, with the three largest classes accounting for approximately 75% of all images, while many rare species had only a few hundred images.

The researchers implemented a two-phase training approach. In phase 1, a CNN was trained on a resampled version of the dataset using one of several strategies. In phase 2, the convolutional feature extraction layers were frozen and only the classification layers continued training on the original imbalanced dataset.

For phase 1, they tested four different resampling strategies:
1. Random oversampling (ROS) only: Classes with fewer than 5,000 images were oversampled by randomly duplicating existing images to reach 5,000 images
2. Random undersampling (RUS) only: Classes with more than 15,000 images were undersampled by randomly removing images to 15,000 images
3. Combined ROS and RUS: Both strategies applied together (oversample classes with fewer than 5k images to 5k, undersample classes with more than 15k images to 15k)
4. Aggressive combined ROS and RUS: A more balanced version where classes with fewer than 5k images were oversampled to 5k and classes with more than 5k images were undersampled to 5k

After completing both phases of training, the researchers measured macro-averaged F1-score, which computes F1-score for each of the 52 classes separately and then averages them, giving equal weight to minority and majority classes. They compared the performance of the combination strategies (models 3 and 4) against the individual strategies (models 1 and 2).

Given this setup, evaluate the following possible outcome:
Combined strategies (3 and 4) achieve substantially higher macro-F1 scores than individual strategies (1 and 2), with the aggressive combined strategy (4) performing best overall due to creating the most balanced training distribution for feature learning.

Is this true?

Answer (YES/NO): NO